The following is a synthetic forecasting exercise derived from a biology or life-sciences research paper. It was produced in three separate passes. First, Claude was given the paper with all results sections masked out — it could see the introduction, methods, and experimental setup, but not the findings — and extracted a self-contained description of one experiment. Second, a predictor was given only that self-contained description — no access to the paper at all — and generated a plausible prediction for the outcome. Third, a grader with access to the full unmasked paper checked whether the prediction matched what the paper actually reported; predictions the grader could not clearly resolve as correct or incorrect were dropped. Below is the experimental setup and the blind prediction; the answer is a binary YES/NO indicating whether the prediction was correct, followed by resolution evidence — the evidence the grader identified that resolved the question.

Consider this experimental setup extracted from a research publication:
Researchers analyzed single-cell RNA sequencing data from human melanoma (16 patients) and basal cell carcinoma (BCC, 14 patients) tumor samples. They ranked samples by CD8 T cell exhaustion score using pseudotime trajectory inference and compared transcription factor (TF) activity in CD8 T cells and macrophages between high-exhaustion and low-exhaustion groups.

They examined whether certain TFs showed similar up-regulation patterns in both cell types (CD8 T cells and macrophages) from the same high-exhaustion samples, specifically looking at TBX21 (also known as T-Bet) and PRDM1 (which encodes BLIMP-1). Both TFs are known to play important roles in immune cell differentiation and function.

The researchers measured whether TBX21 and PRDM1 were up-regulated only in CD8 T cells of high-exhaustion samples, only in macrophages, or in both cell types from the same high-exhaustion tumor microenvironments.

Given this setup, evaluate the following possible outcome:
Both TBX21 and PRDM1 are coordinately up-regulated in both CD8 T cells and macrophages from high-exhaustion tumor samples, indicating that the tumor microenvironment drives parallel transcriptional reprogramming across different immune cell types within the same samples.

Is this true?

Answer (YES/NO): YES